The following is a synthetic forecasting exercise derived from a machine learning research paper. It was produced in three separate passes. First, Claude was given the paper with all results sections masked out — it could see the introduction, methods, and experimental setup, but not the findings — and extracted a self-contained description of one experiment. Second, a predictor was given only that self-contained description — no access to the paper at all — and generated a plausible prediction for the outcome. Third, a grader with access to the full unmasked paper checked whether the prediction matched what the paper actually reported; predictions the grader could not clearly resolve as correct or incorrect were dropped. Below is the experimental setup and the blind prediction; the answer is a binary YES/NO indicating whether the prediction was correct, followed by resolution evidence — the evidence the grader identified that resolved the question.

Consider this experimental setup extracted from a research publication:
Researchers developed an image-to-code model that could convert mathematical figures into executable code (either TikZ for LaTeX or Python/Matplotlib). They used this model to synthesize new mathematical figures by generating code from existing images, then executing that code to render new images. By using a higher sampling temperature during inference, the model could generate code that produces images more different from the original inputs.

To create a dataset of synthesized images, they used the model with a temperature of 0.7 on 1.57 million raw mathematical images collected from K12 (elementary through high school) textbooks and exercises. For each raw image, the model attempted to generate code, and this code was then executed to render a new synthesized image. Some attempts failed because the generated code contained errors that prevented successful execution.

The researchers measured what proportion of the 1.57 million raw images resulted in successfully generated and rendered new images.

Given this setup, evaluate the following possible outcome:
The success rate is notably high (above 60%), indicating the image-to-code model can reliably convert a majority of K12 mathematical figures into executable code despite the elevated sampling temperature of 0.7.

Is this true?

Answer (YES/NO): YES